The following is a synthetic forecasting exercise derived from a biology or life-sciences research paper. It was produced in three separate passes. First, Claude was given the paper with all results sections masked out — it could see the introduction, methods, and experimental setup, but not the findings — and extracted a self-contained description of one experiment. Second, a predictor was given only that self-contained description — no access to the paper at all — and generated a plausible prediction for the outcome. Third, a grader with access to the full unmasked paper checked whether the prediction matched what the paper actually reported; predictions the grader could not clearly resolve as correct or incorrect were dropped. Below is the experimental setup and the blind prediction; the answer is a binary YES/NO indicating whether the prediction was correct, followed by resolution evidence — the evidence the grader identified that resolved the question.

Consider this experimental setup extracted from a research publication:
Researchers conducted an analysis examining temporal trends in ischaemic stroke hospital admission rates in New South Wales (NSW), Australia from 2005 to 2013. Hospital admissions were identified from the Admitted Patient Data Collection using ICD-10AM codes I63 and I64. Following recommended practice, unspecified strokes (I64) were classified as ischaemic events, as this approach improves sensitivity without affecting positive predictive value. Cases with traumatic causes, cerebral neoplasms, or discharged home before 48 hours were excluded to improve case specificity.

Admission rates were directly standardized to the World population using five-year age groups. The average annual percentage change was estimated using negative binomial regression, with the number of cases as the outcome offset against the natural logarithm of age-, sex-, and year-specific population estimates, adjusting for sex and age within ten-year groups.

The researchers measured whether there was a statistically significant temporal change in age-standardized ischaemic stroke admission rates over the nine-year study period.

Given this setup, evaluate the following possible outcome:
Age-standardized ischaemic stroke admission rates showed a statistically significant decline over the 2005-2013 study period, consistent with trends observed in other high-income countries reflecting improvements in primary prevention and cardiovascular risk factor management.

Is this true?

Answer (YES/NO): NO